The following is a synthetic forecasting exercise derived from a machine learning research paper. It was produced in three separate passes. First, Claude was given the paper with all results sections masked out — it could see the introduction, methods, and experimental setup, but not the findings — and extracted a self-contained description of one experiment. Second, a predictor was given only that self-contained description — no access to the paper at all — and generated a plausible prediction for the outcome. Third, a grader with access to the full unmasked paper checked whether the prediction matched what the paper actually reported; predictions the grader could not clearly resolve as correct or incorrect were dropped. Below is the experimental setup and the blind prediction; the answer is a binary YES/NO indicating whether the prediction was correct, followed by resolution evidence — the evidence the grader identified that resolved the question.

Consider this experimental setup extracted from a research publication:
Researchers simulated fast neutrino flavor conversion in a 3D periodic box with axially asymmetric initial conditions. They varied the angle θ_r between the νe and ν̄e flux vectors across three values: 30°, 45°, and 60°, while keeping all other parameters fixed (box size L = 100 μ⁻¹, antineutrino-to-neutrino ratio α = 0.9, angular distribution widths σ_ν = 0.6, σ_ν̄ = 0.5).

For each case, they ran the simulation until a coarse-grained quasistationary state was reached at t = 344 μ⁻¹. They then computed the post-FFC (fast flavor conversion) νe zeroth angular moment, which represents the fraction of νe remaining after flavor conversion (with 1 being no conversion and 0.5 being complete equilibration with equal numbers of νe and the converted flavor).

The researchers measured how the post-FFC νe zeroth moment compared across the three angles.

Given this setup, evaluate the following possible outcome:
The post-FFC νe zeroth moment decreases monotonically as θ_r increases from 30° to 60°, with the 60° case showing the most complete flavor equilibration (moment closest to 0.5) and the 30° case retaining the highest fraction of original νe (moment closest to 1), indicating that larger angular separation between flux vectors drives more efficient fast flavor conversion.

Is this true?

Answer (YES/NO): YES